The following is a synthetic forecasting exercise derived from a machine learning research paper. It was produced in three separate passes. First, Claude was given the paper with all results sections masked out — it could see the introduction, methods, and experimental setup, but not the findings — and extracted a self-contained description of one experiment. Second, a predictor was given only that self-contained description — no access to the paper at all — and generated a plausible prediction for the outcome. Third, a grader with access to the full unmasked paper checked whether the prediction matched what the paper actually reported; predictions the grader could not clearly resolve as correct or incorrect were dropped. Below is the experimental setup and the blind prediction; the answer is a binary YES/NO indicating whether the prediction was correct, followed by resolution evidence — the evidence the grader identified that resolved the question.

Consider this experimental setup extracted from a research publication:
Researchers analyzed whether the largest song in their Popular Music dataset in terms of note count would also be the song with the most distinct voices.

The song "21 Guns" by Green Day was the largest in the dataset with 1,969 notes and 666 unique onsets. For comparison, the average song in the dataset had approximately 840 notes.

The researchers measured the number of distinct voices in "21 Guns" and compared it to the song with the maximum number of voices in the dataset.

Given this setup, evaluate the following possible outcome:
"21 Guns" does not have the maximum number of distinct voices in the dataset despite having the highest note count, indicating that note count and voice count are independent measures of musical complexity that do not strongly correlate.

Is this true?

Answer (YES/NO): YES